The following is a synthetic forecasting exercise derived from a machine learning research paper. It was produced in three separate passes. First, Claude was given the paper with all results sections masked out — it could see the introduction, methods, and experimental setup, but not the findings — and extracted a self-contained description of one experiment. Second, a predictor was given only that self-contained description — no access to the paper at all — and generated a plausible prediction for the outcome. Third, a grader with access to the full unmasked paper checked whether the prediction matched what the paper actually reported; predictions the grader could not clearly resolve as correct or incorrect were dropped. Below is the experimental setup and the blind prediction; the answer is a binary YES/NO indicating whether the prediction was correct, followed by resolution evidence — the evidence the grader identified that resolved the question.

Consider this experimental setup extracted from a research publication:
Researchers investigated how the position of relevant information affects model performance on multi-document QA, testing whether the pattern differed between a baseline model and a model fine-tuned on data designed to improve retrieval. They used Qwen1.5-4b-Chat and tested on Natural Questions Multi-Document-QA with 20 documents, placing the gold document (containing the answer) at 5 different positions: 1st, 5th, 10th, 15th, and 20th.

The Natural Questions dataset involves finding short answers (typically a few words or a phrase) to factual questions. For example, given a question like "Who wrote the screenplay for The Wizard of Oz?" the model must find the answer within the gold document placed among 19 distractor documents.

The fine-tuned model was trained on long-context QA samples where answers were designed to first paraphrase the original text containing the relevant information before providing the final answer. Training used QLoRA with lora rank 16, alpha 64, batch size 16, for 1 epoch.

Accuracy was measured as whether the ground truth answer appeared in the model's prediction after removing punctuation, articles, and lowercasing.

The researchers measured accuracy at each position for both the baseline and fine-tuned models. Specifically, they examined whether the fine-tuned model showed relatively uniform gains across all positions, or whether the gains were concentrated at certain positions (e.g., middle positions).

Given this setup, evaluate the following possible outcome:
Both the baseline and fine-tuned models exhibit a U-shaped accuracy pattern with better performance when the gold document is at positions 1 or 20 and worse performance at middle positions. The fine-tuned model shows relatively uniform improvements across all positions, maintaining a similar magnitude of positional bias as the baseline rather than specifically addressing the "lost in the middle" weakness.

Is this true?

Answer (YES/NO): NO